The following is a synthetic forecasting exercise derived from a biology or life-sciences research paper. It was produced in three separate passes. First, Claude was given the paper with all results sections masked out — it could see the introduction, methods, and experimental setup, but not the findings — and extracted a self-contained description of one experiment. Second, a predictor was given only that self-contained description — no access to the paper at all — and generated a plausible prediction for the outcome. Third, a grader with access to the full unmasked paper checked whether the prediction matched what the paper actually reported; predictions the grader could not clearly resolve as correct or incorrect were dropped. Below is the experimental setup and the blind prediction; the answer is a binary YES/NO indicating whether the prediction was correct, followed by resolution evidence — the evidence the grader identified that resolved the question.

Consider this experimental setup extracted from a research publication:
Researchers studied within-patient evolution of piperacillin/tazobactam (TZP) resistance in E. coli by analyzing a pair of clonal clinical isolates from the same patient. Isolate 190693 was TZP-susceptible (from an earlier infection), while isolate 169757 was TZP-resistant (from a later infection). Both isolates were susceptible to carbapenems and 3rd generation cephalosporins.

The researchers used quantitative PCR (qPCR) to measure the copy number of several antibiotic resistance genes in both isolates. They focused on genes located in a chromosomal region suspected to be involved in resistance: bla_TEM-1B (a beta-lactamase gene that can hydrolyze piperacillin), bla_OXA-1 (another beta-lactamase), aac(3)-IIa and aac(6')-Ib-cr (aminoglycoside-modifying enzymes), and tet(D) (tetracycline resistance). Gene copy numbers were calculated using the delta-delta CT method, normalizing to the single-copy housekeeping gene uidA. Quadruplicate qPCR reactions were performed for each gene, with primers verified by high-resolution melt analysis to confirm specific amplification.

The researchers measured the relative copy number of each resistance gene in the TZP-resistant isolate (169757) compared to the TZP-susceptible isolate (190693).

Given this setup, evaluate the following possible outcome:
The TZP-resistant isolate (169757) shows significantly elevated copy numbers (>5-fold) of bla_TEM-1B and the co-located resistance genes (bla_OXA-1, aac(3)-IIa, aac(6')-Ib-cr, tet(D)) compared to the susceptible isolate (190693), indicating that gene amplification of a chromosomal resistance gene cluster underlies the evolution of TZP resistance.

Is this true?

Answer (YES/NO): YES